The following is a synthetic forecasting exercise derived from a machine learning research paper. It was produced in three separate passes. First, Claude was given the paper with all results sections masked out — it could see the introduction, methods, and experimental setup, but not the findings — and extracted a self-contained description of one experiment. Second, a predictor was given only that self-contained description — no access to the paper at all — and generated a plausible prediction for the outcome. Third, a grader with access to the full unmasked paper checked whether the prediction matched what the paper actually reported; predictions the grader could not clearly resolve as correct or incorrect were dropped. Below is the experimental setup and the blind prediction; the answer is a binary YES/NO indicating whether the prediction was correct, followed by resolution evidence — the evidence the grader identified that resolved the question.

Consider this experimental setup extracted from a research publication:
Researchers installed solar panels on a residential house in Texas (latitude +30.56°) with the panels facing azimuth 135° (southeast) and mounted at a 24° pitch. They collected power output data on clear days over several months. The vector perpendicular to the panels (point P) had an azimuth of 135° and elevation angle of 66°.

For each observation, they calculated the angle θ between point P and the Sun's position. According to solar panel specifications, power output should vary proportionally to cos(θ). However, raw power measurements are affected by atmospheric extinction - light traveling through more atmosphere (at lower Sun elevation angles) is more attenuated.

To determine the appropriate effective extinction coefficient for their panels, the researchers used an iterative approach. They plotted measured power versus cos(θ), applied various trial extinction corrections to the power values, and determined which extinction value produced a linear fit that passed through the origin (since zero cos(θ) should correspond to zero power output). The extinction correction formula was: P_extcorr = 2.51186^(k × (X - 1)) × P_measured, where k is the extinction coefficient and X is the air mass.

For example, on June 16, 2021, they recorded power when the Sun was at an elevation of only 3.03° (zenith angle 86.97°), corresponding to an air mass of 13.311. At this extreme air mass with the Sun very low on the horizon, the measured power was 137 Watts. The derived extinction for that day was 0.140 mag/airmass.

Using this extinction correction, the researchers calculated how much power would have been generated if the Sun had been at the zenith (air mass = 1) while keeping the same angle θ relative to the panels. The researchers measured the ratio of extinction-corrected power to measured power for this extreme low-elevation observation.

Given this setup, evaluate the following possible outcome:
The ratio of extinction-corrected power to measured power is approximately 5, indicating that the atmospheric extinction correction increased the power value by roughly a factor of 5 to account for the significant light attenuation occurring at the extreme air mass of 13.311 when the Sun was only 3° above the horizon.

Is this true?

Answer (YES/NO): YES